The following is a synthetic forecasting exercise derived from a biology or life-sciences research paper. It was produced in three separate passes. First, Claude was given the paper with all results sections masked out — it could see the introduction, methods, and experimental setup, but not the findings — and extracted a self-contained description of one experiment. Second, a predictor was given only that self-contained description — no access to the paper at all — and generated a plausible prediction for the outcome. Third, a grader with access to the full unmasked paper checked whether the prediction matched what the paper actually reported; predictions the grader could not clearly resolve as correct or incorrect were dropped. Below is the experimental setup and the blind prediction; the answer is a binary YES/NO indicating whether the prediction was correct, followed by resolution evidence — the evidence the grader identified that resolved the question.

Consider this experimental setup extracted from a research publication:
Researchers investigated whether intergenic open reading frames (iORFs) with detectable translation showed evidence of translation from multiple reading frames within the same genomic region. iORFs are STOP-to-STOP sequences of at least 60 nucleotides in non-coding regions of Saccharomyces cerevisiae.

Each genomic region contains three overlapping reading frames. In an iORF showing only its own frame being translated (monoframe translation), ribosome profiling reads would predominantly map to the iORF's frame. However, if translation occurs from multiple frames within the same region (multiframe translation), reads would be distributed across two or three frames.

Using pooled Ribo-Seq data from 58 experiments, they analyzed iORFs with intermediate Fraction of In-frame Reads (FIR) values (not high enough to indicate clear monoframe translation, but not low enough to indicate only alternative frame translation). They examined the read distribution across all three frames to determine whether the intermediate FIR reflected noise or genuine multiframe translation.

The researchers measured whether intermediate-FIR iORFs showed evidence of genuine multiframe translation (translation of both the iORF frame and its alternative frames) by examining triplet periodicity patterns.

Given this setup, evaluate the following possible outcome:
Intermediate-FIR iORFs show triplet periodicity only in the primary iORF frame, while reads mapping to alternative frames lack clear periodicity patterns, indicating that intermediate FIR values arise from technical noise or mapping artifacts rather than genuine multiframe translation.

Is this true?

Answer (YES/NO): NO